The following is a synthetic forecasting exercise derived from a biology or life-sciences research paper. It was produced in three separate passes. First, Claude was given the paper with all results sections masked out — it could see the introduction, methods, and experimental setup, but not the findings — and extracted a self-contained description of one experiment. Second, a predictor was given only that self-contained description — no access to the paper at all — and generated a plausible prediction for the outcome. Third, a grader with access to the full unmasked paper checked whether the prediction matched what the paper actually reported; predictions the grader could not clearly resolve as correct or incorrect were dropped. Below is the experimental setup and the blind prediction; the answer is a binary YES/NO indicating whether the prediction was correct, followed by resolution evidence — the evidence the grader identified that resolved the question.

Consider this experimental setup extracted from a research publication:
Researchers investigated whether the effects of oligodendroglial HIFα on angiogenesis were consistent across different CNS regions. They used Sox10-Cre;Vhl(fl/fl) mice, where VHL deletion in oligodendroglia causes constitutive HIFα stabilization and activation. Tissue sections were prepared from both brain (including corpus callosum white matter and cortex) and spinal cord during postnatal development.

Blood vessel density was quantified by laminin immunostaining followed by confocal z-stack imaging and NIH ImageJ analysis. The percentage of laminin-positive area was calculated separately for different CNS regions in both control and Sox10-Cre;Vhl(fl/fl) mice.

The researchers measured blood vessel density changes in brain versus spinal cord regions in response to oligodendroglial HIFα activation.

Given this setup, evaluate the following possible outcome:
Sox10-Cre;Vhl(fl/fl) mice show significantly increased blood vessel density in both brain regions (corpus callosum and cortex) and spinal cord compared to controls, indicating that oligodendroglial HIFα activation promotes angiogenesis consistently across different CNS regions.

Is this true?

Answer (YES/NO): YES